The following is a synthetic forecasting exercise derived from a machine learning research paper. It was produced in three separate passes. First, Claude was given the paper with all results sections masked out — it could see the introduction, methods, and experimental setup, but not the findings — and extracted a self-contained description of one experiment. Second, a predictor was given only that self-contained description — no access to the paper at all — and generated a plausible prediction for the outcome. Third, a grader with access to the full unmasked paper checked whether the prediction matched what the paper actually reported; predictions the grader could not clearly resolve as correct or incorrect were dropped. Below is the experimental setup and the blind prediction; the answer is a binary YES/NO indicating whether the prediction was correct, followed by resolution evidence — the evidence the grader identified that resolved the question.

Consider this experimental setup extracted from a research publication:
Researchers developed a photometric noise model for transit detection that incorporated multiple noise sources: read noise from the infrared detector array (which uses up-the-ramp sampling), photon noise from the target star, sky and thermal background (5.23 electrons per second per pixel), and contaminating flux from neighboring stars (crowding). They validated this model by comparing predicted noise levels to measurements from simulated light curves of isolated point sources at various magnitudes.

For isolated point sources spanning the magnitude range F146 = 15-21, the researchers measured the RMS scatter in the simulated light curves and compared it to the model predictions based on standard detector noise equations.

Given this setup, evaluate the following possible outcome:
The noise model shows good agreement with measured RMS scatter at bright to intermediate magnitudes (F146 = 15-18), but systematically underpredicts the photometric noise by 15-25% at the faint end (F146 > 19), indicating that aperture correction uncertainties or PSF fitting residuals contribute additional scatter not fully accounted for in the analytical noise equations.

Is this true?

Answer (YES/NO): NO